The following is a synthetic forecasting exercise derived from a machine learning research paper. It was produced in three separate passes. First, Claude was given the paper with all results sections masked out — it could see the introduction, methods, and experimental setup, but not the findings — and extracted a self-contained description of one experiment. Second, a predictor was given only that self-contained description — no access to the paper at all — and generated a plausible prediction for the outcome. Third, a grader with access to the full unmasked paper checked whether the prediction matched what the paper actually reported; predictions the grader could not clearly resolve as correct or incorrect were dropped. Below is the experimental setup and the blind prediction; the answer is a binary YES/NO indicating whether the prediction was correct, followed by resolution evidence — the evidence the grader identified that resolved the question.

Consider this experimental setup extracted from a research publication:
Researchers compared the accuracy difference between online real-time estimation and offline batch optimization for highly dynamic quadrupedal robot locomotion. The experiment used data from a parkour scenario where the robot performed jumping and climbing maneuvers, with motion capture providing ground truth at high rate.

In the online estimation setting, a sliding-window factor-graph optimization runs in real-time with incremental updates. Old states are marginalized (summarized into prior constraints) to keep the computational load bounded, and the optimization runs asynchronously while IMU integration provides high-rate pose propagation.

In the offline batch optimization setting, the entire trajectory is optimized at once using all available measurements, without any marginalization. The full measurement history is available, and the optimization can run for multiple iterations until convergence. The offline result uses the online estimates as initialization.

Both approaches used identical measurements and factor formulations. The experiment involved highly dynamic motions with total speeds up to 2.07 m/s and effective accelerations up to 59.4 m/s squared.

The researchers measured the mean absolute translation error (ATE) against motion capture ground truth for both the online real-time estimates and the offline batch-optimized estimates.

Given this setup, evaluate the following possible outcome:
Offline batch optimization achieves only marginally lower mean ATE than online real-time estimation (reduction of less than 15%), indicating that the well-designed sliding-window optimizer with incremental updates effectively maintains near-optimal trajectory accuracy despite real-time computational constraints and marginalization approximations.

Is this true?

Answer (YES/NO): NO